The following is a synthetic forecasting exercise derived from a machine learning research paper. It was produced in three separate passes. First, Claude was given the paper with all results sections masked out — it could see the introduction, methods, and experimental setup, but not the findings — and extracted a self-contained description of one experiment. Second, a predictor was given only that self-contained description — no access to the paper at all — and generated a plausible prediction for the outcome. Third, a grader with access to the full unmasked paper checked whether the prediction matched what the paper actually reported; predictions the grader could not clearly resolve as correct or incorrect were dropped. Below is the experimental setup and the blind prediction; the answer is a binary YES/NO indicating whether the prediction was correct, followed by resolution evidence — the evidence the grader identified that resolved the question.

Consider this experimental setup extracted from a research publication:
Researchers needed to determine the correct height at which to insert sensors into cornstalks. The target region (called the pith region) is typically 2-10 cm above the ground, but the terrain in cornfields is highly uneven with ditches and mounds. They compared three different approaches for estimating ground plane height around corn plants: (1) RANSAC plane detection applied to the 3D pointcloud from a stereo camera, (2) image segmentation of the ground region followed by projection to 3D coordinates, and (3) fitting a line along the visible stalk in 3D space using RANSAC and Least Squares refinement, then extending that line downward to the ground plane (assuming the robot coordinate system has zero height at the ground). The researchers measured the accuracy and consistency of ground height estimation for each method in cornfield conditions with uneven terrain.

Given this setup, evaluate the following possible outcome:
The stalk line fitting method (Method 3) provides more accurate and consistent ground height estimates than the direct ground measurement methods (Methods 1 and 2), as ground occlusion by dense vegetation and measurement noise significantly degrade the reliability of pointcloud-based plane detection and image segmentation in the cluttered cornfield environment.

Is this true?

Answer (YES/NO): YES